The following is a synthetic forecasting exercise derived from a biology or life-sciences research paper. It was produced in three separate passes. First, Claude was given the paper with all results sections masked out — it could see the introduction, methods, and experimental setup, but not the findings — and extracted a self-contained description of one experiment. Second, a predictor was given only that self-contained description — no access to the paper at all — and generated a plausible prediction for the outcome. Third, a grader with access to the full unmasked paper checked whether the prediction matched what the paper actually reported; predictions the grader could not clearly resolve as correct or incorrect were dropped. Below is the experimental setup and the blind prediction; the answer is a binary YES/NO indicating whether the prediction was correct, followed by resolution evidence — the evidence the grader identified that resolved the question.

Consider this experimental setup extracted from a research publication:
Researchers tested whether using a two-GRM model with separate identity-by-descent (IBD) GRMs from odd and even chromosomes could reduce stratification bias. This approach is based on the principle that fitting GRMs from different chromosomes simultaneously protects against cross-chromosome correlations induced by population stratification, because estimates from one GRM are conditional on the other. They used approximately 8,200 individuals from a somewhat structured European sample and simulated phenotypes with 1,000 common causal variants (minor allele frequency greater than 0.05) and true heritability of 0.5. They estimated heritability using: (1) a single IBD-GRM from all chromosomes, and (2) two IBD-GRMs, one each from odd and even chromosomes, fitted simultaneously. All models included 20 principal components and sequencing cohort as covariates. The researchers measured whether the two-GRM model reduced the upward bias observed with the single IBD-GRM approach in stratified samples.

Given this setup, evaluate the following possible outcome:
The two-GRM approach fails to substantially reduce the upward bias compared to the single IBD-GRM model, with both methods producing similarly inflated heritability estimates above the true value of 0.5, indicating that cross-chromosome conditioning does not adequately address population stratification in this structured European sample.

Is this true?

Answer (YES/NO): YES